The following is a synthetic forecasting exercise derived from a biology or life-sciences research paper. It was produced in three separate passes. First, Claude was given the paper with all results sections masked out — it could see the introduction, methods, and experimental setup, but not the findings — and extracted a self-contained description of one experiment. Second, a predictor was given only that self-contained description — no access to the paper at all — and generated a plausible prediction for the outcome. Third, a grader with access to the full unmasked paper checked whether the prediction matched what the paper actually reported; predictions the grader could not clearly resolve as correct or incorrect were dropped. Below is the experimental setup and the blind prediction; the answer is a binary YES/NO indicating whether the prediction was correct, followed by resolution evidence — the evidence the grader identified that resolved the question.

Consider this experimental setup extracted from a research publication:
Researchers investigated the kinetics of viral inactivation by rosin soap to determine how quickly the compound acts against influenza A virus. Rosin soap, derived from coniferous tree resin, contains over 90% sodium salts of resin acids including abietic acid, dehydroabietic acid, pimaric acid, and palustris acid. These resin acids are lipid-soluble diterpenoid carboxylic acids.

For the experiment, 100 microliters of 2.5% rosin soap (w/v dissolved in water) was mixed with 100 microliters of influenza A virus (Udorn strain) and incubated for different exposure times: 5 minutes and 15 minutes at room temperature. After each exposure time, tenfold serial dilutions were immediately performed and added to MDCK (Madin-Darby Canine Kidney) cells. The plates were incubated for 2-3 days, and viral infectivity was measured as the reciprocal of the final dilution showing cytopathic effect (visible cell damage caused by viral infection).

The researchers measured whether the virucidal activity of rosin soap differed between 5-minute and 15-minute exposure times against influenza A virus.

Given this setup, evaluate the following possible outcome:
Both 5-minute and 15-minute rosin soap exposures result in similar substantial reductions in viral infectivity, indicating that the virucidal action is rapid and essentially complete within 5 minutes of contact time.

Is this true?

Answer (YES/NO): YES